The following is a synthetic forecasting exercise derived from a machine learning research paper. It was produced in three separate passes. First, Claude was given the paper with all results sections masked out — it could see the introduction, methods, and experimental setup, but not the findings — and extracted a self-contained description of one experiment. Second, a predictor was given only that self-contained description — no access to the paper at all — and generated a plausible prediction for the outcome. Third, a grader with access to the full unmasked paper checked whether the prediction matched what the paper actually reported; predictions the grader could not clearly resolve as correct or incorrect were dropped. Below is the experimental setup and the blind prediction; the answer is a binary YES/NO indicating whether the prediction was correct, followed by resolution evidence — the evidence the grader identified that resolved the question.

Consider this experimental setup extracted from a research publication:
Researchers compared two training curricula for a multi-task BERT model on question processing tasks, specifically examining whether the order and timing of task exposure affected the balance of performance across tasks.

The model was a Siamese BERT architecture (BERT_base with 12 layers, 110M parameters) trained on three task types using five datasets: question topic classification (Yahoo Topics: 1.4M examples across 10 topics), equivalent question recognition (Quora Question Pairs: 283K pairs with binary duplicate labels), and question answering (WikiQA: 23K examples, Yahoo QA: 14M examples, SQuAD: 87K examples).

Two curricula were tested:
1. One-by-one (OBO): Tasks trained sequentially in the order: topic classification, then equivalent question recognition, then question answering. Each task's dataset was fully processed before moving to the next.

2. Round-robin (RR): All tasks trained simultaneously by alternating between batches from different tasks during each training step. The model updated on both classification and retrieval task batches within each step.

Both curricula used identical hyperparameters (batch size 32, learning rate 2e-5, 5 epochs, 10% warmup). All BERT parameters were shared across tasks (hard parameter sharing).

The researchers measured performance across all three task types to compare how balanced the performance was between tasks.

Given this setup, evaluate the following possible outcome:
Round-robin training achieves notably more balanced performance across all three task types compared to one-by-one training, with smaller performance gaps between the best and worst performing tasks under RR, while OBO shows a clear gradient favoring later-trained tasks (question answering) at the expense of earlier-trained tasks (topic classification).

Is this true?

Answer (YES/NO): YES